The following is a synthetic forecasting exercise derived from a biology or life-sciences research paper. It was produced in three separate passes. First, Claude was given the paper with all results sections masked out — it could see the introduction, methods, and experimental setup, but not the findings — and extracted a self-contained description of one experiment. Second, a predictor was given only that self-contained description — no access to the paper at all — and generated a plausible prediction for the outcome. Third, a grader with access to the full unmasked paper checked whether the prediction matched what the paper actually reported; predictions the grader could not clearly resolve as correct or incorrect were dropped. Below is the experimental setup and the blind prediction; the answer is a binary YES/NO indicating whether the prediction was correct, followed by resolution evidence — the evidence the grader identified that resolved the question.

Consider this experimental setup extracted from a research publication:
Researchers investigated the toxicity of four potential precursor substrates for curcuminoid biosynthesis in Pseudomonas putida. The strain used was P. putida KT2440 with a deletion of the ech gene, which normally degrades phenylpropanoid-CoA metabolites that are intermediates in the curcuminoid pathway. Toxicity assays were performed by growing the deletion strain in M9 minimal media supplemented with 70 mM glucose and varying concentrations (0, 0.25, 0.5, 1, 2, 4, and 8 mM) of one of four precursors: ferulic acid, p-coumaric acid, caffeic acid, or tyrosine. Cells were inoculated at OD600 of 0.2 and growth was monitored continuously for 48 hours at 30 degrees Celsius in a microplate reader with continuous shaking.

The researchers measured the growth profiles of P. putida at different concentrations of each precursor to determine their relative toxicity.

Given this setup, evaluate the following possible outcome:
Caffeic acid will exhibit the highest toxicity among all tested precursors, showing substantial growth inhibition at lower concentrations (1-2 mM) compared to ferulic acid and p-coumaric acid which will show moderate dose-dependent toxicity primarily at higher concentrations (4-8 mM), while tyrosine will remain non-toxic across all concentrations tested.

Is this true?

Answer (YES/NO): NO